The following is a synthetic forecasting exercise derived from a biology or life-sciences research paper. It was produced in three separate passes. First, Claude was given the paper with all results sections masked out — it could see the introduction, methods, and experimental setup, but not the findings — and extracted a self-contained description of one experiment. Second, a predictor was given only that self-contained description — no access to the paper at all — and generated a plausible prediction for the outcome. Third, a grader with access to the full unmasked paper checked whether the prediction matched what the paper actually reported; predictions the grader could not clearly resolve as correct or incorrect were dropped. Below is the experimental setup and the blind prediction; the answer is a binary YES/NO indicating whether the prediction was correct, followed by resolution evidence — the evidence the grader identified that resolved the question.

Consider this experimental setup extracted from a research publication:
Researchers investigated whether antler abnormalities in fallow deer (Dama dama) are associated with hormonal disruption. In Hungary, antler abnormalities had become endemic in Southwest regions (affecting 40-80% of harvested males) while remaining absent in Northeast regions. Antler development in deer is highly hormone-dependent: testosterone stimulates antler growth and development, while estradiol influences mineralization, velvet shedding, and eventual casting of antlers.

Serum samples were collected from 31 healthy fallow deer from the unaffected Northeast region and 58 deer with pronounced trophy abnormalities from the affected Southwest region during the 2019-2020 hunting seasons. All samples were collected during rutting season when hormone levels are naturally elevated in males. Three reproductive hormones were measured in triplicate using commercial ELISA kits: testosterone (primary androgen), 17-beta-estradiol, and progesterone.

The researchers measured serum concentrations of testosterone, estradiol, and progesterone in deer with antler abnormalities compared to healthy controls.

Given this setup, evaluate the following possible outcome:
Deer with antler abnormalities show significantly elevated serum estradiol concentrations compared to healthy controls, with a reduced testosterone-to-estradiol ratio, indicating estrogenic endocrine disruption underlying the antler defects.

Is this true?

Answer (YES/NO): YES